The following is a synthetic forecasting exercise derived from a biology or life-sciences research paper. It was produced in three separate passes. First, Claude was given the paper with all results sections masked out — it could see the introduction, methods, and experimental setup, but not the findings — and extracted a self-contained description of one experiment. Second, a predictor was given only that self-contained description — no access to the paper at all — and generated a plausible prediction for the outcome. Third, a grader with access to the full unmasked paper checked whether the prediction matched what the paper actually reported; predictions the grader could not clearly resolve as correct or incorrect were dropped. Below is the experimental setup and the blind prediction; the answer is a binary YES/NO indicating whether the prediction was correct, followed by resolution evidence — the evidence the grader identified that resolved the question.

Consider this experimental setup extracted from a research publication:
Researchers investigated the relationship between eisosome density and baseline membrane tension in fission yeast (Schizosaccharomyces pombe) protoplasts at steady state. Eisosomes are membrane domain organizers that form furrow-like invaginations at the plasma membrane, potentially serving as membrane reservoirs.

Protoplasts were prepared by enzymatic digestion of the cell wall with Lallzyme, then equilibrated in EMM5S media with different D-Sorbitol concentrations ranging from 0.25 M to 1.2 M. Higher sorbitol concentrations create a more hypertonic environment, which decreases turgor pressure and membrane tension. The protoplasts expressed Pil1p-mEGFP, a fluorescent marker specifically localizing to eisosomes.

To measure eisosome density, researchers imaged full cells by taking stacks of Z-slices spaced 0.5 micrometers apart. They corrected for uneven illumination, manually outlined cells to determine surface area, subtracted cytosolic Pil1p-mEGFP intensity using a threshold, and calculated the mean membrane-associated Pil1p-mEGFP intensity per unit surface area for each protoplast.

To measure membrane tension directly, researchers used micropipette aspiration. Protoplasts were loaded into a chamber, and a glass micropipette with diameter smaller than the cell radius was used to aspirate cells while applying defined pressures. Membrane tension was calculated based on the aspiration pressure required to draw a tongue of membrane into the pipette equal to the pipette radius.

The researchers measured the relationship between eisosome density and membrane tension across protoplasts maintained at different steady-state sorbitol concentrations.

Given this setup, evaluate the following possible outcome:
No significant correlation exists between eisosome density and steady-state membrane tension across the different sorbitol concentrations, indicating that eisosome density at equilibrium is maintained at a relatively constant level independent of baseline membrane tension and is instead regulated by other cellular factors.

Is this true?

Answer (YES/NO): NO